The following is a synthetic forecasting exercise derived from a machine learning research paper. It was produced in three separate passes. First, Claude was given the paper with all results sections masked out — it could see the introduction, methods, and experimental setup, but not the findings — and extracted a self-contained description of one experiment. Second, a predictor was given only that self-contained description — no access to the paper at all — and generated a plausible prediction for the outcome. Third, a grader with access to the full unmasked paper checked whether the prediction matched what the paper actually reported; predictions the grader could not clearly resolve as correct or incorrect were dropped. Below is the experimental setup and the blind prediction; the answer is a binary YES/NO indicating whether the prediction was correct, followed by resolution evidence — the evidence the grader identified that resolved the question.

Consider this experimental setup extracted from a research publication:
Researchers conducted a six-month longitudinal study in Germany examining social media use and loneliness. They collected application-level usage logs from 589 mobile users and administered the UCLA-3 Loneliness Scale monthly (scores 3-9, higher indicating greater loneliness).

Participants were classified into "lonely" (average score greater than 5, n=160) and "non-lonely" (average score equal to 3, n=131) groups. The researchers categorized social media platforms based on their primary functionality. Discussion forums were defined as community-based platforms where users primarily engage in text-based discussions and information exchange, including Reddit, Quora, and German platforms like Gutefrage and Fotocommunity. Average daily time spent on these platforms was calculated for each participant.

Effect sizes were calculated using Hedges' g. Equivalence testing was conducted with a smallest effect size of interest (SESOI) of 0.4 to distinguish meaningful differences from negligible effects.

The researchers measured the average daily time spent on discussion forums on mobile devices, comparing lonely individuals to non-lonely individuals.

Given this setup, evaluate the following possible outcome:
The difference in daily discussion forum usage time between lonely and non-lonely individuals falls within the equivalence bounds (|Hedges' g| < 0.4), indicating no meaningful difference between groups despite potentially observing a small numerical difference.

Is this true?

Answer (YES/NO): YES